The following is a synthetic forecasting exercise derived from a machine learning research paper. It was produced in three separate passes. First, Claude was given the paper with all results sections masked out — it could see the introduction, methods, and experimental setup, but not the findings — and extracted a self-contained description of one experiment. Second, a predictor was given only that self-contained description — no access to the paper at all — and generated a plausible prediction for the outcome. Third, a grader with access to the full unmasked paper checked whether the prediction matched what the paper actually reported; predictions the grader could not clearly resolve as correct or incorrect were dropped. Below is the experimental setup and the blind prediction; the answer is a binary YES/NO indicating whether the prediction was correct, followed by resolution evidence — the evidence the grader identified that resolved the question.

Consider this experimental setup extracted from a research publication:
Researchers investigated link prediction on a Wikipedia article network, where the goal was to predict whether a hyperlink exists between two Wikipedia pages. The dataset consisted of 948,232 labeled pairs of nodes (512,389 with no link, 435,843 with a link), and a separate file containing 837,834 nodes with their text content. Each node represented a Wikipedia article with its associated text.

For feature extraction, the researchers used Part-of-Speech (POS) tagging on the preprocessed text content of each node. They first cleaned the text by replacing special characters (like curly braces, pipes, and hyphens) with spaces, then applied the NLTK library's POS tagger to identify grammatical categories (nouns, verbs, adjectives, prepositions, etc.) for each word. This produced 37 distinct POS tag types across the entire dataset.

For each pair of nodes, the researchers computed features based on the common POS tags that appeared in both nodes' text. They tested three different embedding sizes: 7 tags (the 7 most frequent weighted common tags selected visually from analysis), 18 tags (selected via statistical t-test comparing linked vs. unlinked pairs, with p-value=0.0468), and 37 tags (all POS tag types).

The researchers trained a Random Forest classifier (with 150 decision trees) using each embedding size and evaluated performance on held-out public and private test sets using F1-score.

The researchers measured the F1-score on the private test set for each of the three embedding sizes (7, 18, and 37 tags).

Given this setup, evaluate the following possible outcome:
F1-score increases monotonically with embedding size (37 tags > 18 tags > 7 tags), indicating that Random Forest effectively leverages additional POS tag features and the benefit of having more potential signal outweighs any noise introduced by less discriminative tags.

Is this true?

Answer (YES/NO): YES